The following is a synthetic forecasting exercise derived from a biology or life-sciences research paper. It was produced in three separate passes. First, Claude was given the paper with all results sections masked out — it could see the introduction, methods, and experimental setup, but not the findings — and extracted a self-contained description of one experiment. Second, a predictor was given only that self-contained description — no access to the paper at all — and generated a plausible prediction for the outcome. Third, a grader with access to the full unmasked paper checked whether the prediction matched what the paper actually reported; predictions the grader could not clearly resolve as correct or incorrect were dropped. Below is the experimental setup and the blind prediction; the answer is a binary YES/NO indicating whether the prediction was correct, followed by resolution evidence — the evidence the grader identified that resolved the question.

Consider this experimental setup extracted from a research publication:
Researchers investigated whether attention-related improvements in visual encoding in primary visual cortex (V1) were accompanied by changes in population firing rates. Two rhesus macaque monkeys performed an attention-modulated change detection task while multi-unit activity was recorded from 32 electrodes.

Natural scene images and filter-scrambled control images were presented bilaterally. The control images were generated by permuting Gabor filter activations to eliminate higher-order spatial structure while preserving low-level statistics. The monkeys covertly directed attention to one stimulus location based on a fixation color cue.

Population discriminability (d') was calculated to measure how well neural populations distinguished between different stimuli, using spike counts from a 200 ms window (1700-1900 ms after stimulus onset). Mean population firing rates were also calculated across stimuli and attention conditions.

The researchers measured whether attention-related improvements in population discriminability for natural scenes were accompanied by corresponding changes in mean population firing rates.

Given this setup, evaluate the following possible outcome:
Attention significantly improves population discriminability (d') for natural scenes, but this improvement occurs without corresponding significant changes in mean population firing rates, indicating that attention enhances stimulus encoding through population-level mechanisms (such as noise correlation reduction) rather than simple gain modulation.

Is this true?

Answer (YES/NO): YES